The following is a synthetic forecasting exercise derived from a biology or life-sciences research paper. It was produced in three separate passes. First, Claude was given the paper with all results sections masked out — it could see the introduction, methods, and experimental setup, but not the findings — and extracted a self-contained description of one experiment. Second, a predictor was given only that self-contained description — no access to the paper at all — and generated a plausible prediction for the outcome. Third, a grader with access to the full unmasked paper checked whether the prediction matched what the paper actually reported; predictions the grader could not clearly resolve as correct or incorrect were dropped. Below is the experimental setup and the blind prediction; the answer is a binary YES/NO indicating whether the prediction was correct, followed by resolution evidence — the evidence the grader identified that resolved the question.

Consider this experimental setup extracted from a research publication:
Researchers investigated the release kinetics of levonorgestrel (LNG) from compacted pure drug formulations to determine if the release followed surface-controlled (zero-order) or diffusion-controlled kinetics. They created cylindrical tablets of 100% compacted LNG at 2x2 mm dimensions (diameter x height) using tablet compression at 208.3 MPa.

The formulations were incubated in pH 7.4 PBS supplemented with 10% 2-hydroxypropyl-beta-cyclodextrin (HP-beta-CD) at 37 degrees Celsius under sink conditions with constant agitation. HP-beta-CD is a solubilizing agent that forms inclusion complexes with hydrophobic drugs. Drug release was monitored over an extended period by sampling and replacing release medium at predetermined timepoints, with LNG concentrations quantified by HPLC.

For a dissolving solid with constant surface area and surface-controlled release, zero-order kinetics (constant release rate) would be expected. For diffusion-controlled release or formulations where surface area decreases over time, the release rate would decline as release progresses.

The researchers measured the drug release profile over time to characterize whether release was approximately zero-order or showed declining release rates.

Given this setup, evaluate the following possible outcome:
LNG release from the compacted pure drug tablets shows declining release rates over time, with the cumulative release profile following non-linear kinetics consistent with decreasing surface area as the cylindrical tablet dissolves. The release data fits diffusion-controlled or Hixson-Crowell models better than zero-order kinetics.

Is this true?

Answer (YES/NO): NO